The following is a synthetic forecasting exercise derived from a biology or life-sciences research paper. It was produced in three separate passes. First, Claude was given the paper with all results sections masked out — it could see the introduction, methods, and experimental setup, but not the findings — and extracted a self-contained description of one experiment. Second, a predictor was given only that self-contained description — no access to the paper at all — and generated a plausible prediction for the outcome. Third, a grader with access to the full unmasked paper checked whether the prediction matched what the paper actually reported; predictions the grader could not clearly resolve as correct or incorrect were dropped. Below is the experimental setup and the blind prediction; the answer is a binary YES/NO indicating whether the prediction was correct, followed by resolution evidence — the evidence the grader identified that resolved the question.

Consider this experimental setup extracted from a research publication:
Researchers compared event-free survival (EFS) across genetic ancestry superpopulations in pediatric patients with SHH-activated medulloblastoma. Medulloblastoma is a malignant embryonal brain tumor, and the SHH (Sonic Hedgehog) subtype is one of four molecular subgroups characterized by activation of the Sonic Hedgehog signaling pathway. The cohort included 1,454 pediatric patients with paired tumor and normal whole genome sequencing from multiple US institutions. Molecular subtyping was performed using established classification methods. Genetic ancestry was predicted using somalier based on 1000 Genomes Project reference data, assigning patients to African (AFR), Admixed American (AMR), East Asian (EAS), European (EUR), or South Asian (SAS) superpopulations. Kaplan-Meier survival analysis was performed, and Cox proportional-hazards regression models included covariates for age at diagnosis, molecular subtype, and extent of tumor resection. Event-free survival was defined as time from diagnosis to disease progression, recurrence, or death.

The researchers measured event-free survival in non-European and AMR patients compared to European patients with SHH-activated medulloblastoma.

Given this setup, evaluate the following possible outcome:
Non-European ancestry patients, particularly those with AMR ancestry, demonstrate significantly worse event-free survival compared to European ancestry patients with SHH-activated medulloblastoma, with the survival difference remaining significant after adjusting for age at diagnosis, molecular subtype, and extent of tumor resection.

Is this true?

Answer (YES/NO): NO